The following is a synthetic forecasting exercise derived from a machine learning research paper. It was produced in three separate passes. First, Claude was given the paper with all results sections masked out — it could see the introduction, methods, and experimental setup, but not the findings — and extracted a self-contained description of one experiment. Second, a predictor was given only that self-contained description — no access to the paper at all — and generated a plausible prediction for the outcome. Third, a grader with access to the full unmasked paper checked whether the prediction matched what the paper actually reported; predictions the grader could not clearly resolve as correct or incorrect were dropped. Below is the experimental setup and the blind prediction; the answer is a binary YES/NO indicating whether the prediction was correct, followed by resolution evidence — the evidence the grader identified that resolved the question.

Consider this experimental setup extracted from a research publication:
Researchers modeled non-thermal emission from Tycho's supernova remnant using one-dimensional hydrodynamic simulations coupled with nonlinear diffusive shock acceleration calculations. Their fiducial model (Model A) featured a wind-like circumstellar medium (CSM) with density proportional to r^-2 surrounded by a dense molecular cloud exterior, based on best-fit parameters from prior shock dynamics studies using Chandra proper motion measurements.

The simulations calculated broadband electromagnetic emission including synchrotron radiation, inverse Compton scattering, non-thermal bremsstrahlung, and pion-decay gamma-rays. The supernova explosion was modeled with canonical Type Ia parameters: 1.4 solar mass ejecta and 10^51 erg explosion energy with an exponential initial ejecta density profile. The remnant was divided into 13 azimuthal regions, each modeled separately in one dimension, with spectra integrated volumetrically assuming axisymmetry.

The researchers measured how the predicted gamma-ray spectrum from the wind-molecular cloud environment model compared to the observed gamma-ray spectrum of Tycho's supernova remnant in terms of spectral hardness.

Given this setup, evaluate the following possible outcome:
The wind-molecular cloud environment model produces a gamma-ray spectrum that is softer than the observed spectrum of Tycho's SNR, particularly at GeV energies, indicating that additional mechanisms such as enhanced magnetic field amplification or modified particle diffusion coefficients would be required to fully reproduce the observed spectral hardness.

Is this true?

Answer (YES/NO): NO